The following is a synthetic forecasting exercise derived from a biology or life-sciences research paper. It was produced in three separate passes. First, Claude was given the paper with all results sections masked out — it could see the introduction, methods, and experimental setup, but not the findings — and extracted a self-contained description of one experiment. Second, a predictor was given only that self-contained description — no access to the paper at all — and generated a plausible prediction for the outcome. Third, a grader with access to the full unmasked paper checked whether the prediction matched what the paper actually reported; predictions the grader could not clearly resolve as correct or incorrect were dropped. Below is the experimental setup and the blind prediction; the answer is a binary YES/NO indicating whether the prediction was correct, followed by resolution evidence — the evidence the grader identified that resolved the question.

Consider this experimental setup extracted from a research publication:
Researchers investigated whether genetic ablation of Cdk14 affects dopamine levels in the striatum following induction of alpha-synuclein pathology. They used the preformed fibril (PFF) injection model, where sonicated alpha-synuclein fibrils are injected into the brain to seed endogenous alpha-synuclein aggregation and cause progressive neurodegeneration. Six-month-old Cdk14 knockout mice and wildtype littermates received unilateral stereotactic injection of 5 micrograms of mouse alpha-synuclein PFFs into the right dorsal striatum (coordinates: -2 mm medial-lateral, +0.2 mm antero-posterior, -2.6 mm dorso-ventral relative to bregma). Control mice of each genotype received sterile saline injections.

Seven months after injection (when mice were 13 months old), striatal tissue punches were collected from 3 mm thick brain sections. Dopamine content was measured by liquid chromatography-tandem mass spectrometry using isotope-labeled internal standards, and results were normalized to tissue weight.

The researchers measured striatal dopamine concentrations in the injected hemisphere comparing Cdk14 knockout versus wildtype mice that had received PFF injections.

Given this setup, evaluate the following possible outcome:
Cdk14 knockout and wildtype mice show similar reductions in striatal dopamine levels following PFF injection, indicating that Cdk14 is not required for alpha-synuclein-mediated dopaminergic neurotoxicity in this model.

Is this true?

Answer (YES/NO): NO